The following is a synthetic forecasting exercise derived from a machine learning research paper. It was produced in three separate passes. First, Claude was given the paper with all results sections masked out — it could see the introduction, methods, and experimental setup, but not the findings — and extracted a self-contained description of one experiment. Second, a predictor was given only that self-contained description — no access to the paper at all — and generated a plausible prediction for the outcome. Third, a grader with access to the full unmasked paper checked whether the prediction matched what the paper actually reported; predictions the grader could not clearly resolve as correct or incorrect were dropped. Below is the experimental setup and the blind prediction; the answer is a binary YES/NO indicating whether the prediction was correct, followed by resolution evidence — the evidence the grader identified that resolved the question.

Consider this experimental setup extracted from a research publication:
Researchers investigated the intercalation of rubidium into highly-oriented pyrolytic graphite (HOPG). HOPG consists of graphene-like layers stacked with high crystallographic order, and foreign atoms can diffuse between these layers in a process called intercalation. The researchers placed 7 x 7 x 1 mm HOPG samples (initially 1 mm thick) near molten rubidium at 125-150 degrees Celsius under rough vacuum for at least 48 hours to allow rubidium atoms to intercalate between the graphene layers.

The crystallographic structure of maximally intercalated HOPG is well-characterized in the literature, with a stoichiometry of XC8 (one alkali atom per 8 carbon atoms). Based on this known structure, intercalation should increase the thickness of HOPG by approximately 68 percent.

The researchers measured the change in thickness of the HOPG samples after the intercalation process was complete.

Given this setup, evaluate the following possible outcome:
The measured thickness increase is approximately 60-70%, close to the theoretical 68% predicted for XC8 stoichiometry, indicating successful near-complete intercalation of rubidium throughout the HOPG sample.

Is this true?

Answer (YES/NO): NO